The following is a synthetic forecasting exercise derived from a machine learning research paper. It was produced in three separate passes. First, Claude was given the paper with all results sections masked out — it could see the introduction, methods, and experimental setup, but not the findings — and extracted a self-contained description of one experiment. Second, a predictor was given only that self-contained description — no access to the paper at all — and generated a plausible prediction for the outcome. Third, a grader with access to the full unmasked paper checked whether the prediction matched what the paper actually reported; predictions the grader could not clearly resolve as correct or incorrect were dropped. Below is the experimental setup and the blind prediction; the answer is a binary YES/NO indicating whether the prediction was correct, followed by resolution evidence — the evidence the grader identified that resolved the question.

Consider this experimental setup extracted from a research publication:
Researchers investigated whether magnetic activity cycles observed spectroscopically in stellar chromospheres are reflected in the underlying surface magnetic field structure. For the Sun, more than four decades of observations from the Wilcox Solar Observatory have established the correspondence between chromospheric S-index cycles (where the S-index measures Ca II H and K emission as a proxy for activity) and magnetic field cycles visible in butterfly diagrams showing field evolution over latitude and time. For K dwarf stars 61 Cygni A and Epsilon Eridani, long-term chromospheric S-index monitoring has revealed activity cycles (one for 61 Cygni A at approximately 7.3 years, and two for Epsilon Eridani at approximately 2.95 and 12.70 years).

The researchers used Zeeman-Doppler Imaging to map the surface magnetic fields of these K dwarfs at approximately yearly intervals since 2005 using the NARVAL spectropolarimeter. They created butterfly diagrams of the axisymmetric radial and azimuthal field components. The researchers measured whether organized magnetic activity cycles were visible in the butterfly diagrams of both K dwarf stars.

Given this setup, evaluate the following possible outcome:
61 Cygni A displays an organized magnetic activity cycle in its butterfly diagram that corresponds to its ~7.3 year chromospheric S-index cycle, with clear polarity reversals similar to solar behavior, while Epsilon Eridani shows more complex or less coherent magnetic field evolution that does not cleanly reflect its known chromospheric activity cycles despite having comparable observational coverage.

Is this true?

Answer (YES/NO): NO